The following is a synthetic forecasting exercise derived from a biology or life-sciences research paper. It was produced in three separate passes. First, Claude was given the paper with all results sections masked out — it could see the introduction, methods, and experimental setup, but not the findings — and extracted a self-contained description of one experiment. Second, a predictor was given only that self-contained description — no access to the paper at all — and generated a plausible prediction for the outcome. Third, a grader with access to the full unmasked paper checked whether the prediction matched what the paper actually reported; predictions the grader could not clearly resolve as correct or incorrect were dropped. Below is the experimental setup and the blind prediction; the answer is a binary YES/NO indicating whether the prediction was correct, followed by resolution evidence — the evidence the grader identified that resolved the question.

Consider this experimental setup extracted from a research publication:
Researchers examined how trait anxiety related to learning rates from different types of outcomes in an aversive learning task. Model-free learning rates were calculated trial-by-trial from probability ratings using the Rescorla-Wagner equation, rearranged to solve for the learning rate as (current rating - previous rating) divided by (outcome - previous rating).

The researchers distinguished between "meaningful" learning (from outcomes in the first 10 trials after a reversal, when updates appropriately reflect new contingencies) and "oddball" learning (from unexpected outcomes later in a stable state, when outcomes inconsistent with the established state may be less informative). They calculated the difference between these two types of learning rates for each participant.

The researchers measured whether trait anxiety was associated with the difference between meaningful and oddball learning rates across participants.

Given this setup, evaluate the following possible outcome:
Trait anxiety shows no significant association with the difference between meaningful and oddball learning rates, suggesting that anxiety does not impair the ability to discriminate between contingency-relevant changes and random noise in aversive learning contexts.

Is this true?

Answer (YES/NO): YES